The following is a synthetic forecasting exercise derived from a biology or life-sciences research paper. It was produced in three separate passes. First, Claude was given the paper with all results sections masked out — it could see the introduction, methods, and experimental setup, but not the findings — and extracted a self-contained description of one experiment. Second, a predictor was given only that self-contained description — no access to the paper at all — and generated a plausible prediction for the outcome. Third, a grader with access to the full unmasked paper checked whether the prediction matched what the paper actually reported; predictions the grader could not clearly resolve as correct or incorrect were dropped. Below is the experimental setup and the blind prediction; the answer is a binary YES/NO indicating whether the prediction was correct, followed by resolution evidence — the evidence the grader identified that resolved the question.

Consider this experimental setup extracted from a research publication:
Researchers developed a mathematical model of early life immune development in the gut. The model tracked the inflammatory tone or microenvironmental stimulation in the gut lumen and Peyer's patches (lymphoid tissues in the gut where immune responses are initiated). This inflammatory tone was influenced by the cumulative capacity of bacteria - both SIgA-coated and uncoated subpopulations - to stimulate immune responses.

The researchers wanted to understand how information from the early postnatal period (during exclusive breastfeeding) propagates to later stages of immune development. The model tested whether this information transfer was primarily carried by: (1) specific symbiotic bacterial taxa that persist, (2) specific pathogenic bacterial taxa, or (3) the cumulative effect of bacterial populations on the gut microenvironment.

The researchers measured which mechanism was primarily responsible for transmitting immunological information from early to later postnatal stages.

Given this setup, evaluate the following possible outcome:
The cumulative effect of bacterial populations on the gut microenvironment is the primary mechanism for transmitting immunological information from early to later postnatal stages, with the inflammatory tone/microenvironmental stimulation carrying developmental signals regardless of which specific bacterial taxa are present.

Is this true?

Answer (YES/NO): YES